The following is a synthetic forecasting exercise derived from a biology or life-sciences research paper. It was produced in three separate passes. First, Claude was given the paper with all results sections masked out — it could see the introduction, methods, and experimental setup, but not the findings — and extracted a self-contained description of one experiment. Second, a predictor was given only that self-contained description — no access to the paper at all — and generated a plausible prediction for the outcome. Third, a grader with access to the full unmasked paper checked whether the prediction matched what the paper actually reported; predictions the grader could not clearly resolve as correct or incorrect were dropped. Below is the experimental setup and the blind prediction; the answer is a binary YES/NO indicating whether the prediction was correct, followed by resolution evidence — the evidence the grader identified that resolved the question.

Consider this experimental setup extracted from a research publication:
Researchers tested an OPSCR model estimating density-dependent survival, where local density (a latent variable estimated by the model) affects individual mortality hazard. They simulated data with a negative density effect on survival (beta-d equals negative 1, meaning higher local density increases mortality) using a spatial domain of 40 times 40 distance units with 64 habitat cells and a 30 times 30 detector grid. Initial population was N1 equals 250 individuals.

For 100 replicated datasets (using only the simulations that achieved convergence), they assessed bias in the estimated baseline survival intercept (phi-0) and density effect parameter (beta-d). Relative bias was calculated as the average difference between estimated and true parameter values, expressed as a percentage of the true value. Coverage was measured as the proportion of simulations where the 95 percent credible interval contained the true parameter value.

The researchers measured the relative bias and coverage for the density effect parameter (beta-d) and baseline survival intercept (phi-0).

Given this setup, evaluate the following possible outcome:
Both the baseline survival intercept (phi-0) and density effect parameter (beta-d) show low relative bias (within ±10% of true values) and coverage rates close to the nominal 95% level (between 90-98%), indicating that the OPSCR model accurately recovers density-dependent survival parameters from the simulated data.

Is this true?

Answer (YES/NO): NO